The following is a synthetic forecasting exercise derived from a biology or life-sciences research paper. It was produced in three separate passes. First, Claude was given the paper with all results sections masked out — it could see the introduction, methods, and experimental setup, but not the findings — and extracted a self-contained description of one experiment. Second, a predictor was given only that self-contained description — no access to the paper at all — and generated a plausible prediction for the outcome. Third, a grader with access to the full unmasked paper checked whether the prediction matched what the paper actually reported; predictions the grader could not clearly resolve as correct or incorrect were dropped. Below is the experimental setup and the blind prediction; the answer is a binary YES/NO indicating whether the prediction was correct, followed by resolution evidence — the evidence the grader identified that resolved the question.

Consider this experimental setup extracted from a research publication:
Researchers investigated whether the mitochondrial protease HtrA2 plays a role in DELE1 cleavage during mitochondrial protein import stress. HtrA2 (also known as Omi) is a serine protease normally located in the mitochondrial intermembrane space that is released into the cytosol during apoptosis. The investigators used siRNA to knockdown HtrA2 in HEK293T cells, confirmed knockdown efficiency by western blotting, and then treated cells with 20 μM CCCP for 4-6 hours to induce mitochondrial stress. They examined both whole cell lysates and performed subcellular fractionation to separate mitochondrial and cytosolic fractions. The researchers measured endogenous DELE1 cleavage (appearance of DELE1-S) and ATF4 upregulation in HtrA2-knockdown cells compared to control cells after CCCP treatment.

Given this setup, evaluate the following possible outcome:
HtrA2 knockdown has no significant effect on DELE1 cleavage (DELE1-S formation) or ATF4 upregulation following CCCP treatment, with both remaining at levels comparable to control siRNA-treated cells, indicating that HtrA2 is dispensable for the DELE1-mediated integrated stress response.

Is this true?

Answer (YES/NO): NO